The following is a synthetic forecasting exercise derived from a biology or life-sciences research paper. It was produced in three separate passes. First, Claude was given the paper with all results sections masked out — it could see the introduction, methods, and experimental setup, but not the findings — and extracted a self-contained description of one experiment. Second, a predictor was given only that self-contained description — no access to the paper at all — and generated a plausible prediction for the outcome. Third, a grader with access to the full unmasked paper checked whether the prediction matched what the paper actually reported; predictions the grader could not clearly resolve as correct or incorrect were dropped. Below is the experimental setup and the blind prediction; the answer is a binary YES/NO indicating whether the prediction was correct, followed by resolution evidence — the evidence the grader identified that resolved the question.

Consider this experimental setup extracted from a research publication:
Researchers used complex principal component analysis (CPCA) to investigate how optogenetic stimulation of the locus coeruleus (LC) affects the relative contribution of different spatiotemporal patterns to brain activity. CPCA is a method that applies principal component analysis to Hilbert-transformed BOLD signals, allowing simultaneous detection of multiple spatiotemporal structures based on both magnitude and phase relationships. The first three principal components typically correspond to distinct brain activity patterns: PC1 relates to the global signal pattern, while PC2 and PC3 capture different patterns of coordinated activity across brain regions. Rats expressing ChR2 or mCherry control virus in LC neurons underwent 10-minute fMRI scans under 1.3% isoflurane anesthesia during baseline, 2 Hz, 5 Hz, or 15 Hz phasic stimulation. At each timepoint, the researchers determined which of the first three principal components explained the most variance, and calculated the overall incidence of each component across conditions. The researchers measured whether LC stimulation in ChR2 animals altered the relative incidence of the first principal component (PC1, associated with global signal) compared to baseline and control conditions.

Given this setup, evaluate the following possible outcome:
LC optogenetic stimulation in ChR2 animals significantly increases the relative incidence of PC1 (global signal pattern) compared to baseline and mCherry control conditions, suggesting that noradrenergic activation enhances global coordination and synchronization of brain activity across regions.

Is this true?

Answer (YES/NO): NO